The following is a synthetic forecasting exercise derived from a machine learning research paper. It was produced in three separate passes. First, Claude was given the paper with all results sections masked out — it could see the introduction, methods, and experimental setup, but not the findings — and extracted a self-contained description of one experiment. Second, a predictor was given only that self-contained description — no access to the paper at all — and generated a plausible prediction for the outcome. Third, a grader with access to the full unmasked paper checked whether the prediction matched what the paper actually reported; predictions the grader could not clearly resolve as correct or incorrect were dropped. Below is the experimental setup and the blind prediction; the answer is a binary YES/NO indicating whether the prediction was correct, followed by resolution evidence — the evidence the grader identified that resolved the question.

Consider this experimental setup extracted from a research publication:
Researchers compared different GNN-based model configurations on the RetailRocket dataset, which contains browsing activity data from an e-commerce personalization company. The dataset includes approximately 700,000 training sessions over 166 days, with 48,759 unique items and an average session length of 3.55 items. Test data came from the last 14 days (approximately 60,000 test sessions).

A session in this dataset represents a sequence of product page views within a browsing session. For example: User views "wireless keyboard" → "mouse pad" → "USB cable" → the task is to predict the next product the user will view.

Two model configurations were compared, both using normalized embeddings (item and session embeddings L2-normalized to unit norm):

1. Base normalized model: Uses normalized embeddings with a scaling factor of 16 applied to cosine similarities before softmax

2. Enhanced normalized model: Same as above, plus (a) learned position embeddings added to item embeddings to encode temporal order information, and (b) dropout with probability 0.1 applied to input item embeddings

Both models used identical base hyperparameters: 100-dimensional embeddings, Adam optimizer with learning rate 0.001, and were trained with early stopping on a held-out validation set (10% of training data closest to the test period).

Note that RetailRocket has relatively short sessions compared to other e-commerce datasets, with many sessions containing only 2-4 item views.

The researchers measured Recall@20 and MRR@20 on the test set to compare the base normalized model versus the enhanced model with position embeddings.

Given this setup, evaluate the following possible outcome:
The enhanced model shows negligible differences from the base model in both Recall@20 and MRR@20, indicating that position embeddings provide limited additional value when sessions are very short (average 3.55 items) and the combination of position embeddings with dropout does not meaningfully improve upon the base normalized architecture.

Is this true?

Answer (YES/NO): NO